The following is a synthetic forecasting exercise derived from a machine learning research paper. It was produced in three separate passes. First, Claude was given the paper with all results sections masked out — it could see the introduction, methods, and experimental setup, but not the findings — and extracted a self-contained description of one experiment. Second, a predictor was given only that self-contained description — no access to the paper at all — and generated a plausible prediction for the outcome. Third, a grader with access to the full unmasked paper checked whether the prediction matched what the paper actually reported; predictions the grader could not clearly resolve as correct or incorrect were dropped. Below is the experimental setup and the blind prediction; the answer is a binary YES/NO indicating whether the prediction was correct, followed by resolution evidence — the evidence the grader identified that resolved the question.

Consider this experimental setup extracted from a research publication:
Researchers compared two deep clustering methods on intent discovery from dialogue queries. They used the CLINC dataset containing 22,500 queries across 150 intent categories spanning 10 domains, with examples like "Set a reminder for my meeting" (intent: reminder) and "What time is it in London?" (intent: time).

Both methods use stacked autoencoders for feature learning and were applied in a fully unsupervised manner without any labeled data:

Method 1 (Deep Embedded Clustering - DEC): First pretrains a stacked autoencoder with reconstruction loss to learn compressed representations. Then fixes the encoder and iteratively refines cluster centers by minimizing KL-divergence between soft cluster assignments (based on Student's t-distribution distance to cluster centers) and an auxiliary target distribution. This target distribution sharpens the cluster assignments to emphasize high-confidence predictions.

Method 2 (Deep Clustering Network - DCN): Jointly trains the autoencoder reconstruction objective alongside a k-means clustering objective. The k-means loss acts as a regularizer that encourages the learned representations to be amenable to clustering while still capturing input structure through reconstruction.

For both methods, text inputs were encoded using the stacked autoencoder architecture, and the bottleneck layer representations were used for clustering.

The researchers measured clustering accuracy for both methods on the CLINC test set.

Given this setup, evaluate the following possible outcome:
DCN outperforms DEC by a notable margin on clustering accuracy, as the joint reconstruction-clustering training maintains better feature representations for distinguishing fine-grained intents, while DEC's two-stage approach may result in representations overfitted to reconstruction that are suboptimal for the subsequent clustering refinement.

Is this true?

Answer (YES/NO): NO